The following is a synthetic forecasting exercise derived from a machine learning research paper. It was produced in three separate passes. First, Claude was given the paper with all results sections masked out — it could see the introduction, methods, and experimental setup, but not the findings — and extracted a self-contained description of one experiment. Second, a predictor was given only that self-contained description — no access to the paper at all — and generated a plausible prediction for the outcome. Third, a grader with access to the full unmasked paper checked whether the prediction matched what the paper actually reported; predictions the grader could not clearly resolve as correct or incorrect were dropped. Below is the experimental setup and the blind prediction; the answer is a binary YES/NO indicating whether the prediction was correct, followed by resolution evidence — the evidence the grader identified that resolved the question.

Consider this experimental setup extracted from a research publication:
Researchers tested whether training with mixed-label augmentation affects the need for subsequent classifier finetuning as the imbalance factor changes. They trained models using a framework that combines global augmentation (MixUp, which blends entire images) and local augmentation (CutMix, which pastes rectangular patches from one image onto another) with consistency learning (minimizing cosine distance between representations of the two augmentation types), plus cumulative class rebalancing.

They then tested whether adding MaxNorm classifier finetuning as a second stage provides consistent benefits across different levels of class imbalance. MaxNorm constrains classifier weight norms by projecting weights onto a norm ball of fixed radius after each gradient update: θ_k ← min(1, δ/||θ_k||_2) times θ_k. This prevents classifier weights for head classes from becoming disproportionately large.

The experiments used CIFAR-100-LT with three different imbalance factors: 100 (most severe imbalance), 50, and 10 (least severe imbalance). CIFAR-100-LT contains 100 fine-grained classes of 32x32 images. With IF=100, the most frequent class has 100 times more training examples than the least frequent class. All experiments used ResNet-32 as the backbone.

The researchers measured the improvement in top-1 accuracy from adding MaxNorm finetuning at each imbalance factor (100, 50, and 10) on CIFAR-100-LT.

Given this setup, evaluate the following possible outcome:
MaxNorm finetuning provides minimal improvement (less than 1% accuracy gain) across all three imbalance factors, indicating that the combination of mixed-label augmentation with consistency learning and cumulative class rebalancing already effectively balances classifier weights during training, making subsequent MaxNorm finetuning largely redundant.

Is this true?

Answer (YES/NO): NO